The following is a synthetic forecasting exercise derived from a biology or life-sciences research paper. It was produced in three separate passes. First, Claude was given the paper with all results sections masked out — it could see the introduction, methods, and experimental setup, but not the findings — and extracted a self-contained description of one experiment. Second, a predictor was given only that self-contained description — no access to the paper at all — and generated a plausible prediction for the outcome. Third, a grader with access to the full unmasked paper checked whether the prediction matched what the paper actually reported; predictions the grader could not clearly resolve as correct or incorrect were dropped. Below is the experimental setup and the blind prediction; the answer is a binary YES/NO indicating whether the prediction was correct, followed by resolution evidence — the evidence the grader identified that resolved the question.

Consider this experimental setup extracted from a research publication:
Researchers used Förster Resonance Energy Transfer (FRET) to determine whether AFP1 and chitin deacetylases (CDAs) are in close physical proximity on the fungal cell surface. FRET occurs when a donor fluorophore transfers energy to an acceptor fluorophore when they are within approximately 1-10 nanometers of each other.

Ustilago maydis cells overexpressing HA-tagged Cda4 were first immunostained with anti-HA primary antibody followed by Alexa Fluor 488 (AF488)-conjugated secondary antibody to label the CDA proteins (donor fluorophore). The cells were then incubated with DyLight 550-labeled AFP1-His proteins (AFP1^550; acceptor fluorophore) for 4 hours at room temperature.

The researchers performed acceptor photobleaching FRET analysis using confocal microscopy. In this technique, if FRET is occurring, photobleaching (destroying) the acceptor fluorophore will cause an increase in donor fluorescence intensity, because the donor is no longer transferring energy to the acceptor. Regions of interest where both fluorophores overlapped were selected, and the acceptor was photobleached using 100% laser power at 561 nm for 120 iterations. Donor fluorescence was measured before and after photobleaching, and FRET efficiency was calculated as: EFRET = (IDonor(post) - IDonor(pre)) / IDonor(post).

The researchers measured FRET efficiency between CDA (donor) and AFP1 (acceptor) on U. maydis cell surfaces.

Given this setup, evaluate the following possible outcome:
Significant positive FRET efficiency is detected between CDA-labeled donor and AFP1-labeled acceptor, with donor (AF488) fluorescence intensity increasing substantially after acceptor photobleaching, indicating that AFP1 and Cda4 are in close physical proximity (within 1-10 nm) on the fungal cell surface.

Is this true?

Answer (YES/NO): NO